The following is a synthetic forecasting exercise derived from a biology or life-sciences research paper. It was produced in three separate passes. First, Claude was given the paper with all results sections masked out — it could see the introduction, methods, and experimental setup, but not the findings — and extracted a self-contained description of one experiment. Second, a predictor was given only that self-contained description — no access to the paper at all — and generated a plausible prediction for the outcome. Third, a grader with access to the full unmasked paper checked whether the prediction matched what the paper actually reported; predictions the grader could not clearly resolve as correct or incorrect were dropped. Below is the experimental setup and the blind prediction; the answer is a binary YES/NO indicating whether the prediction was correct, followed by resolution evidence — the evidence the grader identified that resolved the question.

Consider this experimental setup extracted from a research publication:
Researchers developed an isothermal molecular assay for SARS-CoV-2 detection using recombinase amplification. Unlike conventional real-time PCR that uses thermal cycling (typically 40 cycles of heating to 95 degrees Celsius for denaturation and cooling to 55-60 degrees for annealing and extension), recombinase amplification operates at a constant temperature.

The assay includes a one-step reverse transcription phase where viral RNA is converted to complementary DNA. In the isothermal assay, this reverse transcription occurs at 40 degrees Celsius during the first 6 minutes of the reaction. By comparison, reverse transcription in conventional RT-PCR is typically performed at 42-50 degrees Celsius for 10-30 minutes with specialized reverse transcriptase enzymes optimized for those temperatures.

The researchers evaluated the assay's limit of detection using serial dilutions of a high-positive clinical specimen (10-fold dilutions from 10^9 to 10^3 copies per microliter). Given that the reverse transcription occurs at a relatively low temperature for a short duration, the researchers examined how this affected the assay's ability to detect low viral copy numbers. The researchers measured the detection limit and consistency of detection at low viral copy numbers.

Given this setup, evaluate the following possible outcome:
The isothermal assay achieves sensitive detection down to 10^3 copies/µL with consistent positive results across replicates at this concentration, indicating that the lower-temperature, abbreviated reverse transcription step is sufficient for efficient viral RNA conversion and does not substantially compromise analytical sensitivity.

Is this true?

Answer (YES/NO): NO